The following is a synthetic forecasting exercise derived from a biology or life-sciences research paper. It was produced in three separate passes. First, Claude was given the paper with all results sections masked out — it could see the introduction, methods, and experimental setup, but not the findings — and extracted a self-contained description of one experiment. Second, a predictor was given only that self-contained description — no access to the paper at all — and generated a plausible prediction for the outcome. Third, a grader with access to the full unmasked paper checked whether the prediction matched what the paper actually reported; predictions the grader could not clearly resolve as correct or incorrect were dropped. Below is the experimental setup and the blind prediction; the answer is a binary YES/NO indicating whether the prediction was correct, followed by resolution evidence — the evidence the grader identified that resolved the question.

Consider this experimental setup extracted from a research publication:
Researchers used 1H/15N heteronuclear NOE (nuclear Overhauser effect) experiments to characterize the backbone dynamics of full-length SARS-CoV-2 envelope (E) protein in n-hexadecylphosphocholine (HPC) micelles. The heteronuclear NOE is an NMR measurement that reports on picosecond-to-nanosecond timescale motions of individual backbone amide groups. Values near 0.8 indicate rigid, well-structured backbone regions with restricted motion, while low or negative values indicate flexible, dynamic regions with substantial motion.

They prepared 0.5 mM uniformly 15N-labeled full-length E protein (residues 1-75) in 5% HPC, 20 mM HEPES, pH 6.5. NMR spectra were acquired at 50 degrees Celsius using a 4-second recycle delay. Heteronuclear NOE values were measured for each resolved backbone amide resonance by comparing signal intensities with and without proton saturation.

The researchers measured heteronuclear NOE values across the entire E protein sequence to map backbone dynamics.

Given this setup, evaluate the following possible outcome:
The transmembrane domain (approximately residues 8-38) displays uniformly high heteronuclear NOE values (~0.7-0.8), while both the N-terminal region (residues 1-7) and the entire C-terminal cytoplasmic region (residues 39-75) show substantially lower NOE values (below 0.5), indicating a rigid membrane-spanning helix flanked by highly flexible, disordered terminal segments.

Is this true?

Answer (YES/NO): NO